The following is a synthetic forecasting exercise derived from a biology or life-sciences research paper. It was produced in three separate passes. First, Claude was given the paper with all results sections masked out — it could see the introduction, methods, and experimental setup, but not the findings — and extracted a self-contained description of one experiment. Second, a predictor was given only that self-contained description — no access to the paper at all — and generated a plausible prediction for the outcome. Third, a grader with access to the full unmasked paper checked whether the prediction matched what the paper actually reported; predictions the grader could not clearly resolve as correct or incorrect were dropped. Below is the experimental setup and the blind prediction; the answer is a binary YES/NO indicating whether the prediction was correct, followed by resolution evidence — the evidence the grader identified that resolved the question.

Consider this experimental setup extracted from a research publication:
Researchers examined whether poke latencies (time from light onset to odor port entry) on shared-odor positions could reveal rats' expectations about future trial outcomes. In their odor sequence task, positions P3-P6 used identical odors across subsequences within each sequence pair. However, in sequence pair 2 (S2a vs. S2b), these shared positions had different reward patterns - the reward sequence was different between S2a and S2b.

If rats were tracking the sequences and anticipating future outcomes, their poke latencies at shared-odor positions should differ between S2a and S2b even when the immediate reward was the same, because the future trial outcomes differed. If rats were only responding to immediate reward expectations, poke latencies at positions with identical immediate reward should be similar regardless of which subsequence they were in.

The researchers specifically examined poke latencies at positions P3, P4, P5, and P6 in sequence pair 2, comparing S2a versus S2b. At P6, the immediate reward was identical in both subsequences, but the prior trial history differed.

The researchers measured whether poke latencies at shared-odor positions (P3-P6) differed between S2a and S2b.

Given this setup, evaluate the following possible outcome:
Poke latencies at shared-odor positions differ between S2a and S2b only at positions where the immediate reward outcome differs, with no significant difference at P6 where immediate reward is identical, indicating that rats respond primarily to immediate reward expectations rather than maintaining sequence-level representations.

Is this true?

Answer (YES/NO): NO